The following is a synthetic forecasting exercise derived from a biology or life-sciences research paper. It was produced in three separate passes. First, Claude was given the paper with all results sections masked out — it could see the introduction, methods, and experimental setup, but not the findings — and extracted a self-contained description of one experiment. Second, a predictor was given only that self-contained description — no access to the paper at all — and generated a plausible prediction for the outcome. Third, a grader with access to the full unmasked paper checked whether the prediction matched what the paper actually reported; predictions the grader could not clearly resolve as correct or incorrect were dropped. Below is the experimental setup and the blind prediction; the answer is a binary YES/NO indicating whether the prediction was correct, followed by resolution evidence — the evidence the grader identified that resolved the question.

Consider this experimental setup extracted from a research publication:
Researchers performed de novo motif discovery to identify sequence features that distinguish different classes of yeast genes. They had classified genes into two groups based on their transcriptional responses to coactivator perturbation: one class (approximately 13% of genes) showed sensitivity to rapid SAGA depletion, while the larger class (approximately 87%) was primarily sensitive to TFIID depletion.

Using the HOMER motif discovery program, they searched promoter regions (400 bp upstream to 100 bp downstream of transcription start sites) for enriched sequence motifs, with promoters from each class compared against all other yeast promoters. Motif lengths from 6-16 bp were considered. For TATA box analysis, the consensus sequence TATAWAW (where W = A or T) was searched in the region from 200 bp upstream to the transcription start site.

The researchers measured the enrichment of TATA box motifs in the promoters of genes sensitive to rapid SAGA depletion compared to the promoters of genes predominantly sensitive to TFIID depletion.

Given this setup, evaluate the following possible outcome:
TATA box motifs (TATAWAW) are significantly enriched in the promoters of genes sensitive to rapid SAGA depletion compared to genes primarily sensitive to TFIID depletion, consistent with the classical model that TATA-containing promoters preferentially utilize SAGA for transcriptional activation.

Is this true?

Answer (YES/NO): NO